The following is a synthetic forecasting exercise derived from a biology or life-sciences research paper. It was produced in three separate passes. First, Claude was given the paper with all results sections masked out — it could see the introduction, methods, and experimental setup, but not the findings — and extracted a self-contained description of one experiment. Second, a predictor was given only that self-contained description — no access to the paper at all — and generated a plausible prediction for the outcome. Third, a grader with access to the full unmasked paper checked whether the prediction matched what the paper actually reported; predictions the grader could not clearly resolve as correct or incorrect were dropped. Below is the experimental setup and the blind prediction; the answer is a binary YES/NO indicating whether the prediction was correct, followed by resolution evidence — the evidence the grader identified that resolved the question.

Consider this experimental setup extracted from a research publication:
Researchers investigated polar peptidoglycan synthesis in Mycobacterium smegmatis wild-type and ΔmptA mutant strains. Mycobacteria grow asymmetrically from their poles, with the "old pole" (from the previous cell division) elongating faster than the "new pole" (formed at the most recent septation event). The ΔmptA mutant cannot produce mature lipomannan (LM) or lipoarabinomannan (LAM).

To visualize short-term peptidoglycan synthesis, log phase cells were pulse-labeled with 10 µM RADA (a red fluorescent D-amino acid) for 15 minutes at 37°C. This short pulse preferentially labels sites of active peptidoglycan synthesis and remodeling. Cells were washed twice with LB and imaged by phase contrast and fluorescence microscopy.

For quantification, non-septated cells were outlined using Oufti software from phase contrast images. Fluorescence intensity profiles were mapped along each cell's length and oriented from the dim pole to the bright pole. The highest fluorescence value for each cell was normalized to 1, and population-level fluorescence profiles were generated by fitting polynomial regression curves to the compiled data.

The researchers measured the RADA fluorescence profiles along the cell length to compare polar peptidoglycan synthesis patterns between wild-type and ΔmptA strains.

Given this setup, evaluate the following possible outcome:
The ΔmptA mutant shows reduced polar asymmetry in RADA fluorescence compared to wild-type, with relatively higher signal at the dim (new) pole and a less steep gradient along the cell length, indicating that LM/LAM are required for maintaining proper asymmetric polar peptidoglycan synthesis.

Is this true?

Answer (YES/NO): NO